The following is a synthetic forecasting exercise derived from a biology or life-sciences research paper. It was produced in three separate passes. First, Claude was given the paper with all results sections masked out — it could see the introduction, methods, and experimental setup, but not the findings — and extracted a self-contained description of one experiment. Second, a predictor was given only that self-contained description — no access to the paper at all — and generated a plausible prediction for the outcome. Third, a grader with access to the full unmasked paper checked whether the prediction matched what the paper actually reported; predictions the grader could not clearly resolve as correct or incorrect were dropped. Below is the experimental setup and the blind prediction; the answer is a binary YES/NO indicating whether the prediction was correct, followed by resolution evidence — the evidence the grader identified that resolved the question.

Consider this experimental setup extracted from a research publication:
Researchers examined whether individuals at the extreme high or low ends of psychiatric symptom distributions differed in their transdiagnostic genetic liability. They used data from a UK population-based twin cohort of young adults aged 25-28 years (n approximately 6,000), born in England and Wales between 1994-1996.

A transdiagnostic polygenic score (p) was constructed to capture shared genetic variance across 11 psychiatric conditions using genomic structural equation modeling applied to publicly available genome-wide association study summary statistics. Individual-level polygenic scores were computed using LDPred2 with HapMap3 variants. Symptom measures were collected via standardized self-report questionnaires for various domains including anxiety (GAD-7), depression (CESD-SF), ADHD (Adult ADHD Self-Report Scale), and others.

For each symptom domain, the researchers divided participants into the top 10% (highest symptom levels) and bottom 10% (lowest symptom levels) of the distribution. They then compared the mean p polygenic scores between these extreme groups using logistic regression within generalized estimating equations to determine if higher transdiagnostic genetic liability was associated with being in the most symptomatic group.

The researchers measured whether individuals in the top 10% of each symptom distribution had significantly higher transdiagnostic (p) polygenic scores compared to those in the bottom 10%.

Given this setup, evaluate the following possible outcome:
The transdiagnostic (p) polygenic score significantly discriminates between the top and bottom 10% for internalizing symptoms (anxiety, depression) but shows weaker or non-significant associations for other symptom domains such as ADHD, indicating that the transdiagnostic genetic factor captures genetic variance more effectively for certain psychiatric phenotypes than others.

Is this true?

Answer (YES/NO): NO